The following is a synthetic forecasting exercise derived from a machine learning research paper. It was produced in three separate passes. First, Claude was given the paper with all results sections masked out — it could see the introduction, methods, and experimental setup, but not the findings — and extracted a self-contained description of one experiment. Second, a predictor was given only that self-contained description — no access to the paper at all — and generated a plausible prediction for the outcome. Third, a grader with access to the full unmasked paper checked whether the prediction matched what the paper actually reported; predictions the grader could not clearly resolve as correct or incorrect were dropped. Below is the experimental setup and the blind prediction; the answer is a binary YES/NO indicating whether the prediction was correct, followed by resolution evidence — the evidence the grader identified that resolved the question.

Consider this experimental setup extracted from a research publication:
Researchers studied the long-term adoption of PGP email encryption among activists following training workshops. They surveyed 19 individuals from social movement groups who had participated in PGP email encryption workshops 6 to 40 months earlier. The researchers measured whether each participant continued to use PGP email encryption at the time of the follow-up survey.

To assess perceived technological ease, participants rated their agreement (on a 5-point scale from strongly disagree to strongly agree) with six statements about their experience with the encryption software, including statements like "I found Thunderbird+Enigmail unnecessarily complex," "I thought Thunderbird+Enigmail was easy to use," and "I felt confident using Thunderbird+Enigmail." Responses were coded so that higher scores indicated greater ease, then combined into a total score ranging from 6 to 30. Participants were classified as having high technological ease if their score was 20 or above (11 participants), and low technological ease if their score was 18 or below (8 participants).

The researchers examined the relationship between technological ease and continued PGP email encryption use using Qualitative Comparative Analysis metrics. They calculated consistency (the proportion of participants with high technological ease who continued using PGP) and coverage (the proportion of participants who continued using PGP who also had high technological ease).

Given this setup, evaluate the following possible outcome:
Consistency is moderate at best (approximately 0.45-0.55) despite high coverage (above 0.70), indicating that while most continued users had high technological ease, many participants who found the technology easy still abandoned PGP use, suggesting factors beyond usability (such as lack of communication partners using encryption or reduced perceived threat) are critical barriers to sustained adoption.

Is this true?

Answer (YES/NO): NO